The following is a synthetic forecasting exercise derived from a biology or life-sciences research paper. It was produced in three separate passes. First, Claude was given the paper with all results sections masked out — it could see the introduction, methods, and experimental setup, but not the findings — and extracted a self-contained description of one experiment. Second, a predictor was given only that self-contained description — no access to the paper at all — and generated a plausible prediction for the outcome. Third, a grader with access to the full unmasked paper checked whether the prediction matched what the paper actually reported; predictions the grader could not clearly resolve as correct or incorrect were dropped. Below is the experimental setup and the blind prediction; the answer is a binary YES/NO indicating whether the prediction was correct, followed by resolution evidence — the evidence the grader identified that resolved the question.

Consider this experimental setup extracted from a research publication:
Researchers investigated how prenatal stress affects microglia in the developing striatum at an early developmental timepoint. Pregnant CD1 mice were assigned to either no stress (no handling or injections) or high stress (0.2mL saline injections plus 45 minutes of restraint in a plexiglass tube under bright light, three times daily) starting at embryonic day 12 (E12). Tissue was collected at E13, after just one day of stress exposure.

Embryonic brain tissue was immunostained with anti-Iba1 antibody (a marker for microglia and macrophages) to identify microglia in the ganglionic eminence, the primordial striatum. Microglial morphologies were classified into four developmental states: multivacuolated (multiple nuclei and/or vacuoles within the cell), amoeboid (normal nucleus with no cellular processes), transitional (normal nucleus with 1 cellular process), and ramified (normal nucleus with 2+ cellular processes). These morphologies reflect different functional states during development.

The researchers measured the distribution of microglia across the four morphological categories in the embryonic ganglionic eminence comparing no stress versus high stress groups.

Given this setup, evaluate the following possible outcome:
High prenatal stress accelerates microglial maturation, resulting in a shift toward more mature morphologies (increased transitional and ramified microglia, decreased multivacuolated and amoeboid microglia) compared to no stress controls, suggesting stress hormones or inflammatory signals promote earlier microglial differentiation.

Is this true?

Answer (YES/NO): NO